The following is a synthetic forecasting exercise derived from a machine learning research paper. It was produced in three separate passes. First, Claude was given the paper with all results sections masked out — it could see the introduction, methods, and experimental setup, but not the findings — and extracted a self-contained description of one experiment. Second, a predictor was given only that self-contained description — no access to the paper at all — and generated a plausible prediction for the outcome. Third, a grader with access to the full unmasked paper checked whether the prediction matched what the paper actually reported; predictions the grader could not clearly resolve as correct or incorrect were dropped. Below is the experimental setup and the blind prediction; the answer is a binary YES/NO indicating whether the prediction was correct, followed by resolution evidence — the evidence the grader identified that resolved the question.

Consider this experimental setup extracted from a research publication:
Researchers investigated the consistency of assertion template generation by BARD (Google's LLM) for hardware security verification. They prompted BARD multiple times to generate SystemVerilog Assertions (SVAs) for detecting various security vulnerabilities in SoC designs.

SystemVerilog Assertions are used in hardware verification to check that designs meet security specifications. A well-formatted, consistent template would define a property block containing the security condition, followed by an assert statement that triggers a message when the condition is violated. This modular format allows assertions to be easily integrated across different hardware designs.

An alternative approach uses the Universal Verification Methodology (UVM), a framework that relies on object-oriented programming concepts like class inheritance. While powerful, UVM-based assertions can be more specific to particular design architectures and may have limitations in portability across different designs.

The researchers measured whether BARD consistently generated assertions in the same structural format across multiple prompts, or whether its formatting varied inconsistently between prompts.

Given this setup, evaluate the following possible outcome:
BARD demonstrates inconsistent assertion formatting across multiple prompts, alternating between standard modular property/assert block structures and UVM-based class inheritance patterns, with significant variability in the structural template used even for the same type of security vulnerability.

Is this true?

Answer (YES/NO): NO